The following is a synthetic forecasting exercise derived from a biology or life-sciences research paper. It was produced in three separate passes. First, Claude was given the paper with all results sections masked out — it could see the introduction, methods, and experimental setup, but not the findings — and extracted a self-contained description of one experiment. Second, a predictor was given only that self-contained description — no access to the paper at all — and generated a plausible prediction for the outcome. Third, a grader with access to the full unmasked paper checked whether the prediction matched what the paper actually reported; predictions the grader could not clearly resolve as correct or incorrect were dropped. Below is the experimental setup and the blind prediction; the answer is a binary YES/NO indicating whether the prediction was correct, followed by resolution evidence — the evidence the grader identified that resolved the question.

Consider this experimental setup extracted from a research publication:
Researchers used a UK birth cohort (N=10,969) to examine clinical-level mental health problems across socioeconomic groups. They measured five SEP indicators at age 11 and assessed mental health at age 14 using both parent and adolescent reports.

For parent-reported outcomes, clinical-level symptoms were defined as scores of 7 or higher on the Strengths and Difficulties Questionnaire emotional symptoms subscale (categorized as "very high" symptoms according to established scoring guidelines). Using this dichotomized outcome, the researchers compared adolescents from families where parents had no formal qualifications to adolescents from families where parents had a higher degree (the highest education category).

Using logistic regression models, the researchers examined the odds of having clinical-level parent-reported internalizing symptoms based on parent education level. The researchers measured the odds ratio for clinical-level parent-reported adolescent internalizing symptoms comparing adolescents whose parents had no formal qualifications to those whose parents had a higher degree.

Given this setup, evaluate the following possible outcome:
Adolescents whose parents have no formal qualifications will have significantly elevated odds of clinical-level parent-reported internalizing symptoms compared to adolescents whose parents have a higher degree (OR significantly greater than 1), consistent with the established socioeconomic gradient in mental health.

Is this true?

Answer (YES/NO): YES